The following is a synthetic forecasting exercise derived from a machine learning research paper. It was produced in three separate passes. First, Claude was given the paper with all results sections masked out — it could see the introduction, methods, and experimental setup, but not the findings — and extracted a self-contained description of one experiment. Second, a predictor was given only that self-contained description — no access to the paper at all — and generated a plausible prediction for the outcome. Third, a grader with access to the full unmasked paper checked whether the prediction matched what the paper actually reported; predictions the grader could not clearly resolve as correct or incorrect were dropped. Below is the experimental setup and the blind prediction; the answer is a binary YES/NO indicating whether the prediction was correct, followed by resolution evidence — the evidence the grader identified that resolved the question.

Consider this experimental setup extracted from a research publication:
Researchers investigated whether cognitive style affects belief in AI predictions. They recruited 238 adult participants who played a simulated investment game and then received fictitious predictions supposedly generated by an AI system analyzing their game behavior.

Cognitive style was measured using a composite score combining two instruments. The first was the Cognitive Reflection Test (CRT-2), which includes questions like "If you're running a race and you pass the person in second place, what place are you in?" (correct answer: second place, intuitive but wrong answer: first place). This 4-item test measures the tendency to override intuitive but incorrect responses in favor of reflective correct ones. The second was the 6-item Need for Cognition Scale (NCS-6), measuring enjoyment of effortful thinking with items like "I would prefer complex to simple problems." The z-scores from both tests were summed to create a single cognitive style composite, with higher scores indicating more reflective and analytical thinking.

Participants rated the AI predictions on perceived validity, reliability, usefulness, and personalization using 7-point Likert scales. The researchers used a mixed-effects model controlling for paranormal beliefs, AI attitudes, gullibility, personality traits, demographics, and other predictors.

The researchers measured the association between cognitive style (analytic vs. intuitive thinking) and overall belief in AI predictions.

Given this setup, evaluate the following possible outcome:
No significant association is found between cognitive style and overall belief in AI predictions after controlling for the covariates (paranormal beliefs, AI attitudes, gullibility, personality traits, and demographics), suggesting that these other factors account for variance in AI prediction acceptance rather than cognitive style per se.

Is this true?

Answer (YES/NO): YES